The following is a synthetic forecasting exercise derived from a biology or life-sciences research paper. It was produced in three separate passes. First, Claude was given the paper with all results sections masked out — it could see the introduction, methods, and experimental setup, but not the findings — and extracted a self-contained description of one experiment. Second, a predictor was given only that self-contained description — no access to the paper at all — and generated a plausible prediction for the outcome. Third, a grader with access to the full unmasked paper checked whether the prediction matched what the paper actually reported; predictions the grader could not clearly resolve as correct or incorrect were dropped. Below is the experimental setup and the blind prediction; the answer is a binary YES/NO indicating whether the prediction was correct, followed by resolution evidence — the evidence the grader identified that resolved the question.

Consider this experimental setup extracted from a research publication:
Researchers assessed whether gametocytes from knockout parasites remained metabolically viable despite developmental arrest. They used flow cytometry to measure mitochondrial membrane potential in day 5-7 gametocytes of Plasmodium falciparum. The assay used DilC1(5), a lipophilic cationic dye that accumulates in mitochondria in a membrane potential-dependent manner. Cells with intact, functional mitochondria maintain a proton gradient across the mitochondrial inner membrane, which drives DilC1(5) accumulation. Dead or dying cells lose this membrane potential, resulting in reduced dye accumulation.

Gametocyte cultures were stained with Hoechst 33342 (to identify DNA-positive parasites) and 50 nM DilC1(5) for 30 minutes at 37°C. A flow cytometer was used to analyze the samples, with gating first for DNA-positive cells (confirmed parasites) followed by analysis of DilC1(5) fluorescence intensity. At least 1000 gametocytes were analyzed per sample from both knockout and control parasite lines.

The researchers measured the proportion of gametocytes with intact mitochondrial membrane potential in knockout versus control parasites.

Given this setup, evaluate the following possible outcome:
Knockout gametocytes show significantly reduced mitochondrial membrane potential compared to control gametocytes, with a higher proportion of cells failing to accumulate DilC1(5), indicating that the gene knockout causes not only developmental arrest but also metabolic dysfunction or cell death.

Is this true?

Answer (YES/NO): YES